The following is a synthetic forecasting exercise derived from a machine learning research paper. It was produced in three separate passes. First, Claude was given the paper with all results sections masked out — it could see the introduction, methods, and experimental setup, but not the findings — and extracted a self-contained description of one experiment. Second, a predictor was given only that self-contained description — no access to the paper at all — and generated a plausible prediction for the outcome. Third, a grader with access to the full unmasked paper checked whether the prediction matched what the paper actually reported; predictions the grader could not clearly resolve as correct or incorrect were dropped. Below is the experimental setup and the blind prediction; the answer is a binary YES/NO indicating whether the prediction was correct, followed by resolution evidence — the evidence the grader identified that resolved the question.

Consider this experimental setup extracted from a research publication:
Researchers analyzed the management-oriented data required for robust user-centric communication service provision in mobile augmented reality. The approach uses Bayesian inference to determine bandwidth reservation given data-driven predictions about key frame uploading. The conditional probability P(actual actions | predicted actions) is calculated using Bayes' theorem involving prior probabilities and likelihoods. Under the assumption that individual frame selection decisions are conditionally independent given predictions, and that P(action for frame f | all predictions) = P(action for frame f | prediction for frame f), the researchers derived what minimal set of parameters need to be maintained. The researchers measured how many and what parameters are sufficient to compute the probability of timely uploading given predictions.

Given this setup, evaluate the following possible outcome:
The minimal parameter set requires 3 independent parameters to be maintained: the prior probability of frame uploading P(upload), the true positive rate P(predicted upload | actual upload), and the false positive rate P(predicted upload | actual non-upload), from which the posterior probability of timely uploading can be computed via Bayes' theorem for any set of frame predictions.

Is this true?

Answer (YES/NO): NO